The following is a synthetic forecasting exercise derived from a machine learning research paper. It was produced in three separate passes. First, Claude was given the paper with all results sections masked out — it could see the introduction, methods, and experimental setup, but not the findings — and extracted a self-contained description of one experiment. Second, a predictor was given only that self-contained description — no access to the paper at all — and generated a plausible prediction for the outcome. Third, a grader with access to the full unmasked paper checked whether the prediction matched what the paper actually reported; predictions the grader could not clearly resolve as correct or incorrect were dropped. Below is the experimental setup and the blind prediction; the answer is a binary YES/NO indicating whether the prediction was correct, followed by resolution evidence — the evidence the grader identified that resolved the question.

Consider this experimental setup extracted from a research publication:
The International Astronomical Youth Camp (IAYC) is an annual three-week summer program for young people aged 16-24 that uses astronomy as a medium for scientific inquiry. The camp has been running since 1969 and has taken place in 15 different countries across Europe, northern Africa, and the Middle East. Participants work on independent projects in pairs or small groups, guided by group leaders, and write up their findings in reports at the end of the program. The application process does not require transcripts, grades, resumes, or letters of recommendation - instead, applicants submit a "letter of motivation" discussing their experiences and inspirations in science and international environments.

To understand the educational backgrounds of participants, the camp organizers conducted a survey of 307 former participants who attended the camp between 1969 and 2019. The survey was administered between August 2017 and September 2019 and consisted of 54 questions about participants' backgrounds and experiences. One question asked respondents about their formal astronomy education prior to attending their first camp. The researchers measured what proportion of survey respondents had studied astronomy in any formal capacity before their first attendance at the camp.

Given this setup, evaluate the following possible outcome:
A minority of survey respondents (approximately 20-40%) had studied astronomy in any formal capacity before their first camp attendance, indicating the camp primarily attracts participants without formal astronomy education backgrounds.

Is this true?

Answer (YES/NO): YES